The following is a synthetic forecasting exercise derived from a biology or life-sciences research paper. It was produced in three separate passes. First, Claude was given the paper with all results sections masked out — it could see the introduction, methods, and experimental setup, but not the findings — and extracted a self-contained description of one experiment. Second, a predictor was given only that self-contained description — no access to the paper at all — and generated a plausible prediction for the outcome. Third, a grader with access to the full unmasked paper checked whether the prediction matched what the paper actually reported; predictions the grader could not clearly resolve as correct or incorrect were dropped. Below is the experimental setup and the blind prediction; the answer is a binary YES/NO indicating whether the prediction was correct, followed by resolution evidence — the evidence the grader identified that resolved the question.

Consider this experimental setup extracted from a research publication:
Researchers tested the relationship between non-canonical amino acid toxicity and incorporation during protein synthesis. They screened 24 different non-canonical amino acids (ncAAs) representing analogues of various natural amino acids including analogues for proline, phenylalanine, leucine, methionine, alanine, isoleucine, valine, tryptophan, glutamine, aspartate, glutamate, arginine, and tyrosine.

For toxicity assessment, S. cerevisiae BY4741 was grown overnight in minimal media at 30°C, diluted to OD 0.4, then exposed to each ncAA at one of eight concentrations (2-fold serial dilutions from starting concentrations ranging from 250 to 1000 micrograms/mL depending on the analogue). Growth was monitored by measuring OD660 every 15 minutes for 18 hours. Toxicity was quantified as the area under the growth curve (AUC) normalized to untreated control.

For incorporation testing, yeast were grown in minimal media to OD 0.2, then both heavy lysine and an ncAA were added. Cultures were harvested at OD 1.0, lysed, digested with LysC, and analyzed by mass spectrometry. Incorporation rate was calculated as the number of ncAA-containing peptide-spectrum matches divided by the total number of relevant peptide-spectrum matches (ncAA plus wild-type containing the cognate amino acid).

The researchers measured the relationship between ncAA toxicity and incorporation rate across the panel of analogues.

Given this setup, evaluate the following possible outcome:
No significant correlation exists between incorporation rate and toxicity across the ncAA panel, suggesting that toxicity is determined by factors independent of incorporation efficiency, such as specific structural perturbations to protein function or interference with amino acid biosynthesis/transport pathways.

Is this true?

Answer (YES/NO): YES